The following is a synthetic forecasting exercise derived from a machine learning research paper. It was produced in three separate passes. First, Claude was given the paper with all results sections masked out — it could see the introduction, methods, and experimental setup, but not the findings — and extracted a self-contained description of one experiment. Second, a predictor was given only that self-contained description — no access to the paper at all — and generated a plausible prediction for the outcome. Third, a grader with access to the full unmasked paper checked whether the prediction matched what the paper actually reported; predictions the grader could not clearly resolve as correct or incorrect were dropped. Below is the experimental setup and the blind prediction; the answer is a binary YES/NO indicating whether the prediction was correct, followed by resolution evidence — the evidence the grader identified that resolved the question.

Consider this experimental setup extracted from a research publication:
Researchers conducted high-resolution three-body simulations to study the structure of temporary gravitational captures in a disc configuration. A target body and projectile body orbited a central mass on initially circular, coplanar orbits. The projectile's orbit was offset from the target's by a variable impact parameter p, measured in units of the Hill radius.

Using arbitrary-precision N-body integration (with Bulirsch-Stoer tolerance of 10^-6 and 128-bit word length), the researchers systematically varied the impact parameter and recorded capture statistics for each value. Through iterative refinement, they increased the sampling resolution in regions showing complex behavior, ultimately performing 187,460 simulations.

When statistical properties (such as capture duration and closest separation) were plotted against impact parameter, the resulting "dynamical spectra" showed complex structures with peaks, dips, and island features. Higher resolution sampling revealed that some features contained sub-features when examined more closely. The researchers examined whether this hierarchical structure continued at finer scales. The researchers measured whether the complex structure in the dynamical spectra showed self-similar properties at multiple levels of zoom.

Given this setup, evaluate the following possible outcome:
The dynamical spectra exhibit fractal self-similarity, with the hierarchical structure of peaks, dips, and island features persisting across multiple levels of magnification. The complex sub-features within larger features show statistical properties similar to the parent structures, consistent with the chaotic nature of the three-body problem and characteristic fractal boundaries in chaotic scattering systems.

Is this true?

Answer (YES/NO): YES